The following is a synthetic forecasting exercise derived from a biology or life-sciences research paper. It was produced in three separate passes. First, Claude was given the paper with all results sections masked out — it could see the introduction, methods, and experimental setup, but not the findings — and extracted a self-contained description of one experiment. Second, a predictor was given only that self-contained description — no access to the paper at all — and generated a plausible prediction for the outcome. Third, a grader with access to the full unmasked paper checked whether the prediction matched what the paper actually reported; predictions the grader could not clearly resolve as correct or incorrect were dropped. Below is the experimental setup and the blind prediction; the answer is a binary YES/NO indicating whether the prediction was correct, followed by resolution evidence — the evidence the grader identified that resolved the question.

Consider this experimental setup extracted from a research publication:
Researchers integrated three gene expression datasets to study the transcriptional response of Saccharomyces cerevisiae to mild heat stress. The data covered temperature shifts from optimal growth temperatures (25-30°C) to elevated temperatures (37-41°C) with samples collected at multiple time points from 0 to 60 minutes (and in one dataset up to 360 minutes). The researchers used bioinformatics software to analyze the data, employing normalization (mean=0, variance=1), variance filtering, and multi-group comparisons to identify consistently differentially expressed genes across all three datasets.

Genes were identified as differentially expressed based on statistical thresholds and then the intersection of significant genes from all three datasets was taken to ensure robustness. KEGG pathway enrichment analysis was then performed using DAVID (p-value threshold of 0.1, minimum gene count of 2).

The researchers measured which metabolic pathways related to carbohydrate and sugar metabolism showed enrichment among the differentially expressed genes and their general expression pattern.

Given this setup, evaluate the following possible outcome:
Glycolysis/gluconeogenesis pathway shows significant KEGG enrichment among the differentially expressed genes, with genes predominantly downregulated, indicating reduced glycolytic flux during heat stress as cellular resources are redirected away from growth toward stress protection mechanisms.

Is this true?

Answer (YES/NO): NO